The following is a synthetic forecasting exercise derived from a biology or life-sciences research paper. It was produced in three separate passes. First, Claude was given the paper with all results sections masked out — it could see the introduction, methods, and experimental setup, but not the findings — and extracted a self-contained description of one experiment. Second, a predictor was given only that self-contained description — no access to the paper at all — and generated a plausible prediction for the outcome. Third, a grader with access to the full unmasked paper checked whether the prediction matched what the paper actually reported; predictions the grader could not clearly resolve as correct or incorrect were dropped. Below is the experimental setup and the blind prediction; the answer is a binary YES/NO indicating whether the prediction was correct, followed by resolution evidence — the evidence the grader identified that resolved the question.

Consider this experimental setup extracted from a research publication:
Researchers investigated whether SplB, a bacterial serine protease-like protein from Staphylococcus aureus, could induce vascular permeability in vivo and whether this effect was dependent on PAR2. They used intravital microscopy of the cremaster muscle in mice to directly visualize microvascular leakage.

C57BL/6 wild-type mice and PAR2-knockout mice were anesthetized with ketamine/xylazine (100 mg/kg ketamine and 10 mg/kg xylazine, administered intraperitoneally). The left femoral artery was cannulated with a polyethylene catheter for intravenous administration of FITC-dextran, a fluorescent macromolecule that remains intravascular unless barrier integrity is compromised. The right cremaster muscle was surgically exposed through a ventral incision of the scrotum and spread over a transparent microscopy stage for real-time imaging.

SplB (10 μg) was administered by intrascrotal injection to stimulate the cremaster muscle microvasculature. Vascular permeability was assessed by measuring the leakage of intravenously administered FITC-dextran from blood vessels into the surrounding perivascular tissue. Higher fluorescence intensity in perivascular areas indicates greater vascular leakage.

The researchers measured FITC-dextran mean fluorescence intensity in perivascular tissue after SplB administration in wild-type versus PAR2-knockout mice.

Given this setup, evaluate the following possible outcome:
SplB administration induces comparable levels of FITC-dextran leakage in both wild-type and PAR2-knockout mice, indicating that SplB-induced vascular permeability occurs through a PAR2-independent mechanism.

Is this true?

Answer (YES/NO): NO